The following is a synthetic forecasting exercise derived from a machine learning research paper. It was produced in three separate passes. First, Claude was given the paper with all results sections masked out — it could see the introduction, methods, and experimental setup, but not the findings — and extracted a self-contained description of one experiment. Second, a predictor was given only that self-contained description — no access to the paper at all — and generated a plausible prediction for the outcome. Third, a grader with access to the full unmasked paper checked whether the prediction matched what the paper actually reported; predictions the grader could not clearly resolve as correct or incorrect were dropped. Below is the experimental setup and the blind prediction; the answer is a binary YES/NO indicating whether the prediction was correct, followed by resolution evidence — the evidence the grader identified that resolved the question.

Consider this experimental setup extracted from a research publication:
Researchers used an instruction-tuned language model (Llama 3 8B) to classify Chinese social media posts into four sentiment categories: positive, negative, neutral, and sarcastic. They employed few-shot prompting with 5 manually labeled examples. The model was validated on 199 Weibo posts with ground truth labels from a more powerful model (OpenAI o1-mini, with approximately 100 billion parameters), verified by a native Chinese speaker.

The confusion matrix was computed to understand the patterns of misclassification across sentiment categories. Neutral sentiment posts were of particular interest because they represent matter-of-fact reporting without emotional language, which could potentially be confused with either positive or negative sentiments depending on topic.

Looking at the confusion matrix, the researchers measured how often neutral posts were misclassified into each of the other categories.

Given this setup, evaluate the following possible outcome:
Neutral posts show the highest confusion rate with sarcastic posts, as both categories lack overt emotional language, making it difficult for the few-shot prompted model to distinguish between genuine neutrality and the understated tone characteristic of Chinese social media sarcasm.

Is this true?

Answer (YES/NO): NO